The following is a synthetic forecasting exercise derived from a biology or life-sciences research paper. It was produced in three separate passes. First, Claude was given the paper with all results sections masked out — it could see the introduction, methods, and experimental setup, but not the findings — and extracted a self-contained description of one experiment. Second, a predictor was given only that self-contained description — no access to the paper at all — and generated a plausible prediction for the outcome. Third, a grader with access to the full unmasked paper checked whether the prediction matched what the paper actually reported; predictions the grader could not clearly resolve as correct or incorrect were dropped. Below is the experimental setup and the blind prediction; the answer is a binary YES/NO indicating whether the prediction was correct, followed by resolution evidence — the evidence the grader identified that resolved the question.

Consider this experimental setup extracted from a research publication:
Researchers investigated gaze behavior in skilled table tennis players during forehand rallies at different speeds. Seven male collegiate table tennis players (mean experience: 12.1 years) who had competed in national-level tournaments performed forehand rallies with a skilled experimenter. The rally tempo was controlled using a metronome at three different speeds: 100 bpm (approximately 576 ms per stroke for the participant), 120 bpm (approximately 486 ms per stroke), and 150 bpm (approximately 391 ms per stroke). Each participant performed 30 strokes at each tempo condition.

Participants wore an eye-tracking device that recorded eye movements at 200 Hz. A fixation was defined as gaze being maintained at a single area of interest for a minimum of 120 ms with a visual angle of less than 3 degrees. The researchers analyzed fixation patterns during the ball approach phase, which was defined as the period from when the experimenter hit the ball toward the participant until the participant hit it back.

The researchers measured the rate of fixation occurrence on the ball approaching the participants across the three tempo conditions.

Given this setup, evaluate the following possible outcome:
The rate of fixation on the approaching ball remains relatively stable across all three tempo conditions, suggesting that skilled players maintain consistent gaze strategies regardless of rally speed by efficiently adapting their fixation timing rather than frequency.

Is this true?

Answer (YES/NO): NO